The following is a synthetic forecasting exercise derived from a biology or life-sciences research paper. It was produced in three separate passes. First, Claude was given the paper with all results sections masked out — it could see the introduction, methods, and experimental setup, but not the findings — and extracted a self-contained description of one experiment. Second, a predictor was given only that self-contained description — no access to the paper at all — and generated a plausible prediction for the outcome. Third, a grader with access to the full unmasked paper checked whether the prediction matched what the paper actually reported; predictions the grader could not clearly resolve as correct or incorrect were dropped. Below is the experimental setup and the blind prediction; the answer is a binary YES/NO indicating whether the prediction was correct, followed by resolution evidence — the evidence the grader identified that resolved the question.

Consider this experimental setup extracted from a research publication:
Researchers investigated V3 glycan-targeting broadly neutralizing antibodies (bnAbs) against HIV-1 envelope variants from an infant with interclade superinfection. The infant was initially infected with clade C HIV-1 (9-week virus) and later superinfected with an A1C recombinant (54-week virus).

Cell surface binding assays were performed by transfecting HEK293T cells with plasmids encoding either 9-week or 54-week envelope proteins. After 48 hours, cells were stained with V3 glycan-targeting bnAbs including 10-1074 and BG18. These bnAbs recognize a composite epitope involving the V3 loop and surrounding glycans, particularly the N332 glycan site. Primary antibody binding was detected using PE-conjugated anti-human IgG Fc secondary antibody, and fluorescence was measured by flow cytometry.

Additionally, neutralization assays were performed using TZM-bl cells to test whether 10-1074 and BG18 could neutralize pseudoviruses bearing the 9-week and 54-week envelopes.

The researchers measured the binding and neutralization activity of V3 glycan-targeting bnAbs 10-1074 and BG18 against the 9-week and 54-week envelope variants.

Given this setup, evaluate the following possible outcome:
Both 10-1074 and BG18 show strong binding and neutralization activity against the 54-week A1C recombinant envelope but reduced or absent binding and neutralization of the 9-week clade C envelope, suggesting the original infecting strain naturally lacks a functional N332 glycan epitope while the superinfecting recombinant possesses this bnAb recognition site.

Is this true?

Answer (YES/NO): NO